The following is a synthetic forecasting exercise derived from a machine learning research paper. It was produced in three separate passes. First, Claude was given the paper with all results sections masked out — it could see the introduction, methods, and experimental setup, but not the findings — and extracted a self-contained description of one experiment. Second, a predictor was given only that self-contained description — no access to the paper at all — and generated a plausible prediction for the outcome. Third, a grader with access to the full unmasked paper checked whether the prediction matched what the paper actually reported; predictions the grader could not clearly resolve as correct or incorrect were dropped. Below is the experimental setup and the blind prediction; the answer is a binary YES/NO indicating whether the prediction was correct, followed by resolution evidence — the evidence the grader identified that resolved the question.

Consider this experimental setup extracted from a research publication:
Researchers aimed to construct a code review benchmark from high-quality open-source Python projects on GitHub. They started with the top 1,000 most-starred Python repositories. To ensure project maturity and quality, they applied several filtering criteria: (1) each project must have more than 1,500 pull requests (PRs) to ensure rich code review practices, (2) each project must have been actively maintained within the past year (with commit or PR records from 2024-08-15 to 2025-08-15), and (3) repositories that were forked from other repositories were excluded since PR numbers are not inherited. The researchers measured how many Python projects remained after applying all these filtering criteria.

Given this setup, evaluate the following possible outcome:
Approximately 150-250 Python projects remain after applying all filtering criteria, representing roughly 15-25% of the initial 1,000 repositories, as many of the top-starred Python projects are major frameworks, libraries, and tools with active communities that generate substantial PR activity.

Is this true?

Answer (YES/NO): YES